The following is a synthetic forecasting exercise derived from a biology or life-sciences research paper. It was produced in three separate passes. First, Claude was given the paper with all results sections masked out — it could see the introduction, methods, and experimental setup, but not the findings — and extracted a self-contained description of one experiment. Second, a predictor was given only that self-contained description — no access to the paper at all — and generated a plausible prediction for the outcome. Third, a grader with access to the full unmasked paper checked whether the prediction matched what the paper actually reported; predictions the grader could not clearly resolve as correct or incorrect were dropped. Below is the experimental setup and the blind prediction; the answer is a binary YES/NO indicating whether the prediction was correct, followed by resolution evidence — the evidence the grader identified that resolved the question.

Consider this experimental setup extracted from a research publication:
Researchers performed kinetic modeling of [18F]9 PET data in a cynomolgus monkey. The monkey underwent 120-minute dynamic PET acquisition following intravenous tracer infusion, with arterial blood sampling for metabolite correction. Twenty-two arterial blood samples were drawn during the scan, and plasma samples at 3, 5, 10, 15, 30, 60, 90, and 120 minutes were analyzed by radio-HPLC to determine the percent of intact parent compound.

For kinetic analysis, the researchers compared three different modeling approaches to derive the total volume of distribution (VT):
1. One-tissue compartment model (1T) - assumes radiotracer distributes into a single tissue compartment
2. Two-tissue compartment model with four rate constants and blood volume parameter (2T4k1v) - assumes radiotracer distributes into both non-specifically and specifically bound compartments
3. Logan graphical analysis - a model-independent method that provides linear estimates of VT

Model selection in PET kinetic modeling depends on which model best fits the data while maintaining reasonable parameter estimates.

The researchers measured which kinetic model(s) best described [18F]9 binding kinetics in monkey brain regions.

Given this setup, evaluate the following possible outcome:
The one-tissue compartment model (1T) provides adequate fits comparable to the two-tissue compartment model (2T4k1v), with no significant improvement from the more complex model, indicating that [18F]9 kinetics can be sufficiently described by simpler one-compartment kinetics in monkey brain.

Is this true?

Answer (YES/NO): NO